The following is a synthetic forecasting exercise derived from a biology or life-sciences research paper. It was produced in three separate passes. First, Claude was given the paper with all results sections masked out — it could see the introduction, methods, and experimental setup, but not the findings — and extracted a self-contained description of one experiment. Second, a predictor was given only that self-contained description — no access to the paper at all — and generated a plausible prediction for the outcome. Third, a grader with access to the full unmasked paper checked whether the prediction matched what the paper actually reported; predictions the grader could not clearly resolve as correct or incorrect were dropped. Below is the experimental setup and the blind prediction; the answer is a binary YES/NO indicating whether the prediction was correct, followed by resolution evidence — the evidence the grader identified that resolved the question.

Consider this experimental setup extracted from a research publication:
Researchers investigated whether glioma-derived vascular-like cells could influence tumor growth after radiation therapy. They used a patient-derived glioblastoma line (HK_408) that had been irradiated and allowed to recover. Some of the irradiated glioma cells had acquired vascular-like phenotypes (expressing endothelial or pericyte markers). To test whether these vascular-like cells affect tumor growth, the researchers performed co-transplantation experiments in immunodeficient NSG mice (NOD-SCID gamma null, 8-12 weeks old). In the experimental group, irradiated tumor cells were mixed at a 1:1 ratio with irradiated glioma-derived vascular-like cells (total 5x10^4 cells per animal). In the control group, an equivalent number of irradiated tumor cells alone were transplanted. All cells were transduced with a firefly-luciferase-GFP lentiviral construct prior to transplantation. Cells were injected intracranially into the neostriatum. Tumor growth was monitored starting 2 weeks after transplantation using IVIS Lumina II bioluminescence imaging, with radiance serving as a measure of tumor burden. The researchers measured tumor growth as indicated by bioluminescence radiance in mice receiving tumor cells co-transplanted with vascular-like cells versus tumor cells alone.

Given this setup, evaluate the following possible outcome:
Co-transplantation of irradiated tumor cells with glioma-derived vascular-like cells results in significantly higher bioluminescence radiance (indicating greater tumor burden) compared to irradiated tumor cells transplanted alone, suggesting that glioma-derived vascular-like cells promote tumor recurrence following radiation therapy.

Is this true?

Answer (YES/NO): YES